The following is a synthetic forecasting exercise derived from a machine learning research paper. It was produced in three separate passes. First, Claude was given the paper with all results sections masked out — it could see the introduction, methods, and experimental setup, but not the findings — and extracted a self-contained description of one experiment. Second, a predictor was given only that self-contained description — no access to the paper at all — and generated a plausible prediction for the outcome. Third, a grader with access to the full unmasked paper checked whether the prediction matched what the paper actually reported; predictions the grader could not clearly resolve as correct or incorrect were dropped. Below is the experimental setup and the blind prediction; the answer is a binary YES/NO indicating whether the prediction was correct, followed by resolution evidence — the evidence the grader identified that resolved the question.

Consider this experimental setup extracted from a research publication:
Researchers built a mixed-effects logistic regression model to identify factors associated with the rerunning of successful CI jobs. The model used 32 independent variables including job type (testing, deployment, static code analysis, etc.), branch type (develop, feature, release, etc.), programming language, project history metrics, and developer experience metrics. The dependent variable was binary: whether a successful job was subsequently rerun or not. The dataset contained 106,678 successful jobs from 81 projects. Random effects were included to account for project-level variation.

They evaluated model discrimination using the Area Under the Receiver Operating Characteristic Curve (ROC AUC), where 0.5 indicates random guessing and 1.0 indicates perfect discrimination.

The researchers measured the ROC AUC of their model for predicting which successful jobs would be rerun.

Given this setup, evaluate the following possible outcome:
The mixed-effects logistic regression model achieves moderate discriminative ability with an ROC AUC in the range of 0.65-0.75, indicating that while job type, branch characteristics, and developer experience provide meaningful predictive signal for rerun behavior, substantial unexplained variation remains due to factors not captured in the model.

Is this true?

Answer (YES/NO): NO